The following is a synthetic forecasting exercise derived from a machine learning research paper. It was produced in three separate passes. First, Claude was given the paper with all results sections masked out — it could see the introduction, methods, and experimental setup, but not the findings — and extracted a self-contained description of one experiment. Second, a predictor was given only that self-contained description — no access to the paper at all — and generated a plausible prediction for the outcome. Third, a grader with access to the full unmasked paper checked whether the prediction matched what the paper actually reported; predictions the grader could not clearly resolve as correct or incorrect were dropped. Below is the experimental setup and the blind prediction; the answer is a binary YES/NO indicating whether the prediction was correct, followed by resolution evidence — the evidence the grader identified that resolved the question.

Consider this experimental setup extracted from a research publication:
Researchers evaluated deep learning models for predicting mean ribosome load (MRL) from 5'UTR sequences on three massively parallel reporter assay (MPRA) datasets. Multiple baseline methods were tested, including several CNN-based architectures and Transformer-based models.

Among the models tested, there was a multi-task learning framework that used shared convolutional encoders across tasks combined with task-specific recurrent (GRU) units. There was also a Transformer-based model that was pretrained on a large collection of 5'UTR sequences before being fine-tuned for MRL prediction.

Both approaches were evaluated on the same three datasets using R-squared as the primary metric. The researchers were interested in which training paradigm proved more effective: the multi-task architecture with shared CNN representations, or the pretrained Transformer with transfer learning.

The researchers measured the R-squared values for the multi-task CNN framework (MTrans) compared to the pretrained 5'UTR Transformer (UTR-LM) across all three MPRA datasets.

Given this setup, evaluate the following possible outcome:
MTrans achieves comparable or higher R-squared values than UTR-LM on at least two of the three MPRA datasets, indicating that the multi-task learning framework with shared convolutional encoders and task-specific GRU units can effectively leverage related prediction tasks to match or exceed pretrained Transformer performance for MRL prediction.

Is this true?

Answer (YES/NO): NO